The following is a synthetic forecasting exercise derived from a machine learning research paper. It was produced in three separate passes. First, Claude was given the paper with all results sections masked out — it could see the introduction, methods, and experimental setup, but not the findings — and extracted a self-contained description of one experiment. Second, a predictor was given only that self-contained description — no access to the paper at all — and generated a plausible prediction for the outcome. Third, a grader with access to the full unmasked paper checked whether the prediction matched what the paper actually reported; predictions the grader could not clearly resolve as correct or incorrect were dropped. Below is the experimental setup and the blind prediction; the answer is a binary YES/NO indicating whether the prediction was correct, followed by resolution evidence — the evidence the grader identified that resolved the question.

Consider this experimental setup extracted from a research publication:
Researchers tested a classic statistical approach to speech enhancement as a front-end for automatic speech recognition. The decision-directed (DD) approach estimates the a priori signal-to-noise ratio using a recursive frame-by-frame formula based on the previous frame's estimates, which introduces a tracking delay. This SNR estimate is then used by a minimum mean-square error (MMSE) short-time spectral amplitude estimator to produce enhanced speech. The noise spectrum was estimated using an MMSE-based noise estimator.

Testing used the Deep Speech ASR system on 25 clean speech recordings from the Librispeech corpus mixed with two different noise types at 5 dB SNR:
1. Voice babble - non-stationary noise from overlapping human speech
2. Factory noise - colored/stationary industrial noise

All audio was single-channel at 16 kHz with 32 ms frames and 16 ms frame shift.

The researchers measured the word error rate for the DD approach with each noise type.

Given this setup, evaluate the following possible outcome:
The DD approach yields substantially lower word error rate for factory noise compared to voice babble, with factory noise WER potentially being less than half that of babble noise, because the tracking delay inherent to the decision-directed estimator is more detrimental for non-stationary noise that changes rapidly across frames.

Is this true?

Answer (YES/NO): NO